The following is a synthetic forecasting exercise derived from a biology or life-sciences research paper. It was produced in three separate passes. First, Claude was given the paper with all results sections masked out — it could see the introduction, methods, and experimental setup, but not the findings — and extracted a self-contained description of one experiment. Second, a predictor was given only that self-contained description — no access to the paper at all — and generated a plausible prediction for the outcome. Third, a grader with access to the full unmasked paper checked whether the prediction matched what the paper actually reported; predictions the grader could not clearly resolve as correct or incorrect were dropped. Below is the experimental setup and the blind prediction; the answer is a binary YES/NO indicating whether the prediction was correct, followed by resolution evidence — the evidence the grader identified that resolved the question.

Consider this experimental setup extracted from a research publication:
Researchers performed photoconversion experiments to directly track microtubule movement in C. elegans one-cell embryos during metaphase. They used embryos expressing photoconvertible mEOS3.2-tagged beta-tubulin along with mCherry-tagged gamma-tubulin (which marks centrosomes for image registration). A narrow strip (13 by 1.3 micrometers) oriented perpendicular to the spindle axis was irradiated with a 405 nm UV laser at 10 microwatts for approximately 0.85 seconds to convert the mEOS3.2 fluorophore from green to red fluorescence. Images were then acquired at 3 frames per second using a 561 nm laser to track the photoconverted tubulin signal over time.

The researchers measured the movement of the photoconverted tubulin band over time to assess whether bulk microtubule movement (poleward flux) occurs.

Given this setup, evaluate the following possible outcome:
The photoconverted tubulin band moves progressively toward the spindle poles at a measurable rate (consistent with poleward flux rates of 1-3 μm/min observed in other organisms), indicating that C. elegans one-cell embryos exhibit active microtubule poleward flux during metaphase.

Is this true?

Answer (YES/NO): NO